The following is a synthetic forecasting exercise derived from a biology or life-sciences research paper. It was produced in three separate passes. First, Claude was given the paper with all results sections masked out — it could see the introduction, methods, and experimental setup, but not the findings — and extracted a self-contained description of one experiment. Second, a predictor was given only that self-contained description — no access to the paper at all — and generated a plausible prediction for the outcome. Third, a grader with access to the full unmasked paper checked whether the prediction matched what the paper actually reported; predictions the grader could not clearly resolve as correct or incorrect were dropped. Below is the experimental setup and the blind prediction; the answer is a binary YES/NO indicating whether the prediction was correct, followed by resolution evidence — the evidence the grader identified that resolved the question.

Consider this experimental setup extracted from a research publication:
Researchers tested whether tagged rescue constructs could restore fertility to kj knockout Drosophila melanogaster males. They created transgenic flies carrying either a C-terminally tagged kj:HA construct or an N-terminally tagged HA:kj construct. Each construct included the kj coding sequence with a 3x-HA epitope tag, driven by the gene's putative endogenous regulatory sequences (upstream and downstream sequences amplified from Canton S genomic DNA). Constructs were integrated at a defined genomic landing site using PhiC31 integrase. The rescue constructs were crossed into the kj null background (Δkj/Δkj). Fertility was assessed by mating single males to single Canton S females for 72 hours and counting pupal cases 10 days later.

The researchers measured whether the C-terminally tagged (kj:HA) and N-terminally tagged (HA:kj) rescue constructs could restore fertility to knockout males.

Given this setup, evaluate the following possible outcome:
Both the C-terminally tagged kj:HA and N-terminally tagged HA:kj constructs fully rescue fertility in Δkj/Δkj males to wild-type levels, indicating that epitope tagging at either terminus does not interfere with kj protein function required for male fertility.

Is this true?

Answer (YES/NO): NO